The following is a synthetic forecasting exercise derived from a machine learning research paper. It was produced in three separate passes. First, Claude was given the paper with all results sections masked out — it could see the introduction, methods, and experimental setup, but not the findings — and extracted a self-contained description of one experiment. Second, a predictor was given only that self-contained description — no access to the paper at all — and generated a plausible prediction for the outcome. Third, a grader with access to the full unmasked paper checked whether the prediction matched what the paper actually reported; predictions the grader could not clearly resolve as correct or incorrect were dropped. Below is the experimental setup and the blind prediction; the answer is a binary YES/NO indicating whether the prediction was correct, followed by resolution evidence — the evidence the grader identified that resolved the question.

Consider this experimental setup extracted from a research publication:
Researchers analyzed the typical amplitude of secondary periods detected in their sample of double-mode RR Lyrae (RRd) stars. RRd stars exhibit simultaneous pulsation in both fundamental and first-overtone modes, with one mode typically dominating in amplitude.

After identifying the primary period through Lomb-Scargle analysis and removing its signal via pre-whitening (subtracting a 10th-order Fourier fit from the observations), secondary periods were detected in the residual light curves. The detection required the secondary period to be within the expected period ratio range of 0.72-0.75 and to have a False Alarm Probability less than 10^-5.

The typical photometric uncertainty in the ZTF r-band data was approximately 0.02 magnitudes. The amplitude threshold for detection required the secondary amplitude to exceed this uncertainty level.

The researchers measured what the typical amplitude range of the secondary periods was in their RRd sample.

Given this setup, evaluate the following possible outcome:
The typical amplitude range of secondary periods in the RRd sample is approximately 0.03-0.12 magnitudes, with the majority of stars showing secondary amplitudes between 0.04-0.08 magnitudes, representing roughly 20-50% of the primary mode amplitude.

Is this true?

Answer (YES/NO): NO